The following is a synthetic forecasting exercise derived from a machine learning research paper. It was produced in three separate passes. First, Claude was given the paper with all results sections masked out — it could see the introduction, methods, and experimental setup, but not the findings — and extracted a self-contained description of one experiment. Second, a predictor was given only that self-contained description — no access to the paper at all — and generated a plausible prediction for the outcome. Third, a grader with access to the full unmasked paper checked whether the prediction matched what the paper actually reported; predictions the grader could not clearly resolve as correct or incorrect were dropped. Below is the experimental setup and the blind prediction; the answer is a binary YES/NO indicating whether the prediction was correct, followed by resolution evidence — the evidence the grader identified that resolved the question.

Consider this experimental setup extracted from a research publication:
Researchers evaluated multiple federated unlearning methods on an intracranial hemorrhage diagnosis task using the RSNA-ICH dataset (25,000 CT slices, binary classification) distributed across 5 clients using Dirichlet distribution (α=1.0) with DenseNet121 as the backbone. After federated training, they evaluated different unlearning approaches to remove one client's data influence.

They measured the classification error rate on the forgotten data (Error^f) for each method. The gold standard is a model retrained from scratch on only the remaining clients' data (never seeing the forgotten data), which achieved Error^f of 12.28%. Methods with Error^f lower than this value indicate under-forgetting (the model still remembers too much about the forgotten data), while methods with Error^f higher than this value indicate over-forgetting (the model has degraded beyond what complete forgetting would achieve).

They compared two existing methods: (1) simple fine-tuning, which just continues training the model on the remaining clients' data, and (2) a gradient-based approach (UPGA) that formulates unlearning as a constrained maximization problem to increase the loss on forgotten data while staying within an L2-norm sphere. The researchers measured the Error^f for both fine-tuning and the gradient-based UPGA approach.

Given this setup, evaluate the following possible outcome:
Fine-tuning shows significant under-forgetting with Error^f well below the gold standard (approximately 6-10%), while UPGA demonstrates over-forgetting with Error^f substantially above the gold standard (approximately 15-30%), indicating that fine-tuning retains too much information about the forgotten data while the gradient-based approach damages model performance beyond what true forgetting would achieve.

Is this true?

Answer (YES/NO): YES